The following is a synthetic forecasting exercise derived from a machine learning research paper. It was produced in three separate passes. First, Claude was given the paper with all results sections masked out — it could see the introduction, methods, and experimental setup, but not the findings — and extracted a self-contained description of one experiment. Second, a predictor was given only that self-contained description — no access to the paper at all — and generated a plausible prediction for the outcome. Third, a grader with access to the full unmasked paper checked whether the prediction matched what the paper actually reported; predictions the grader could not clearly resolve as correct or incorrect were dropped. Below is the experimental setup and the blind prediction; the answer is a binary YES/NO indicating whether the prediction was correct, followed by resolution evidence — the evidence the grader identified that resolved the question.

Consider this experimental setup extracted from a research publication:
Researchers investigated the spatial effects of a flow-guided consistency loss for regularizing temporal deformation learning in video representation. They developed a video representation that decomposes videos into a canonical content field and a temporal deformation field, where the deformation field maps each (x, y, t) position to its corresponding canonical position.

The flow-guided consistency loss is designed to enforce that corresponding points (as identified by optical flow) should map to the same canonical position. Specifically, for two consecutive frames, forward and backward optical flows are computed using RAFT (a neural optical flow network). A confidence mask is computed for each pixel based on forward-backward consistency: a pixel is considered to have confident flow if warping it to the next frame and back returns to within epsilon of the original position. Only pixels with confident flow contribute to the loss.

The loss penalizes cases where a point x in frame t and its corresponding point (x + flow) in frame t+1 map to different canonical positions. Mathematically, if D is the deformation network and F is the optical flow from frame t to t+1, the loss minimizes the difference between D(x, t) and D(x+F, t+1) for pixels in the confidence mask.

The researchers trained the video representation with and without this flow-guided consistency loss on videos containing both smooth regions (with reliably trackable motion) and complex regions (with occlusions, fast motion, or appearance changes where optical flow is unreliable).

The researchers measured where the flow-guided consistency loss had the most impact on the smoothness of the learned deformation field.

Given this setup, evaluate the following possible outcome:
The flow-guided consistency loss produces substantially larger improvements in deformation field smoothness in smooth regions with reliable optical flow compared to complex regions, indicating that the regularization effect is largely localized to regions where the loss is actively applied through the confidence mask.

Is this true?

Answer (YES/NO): YES